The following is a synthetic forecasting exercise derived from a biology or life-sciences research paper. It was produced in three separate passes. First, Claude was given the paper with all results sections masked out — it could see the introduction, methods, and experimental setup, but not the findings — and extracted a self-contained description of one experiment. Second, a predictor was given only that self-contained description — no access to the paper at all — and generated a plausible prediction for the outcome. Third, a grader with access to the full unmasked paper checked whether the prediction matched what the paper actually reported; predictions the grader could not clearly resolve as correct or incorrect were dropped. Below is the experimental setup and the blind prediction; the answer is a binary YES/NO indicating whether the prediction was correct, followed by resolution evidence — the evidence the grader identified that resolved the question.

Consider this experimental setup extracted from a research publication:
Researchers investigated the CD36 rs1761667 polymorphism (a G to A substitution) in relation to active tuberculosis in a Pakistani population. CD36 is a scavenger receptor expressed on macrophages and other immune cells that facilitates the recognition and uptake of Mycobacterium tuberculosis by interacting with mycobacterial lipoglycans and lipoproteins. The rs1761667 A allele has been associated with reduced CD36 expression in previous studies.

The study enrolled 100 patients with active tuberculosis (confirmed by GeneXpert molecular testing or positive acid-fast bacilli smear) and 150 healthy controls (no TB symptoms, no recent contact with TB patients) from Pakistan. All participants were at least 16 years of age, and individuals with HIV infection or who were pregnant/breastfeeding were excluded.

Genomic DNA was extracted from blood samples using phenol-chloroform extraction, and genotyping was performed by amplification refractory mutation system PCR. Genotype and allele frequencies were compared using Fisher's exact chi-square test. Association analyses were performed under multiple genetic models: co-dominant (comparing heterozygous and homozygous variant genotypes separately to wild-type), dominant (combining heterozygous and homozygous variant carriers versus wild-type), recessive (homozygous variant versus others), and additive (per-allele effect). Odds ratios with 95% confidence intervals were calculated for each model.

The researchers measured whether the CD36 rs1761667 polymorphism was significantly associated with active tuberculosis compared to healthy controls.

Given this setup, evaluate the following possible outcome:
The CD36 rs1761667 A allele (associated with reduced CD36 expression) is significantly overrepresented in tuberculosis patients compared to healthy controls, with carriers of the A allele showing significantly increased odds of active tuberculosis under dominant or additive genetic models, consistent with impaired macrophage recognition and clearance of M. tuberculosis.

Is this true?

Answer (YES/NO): NO